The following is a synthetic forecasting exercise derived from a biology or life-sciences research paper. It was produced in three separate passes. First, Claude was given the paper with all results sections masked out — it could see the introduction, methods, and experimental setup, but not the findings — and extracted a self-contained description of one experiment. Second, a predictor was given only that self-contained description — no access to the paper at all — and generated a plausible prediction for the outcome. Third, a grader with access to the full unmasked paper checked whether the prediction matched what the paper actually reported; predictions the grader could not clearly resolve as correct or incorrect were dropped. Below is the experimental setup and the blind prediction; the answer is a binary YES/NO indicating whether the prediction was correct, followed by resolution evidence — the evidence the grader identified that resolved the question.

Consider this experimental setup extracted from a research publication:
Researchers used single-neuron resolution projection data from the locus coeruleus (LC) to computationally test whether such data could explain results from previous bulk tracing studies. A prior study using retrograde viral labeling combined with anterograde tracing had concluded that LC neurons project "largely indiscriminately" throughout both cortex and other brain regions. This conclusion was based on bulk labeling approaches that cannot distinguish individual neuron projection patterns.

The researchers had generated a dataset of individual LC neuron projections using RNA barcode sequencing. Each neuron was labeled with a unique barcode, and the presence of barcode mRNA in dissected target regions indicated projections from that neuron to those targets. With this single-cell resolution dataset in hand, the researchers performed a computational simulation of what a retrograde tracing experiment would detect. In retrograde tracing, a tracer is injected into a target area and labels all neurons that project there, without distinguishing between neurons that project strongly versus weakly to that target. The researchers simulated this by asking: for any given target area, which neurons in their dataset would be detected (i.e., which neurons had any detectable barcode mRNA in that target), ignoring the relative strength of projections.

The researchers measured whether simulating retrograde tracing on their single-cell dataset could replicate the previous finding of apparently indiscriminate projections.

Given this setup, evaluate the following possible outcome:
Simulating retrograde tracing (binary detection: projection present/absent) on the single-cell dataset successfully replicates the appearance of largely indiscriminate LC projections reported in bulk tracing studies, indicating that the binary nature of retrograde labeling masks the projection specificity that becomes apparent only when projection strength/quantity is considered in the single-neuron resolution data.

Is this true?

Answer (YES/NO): YES